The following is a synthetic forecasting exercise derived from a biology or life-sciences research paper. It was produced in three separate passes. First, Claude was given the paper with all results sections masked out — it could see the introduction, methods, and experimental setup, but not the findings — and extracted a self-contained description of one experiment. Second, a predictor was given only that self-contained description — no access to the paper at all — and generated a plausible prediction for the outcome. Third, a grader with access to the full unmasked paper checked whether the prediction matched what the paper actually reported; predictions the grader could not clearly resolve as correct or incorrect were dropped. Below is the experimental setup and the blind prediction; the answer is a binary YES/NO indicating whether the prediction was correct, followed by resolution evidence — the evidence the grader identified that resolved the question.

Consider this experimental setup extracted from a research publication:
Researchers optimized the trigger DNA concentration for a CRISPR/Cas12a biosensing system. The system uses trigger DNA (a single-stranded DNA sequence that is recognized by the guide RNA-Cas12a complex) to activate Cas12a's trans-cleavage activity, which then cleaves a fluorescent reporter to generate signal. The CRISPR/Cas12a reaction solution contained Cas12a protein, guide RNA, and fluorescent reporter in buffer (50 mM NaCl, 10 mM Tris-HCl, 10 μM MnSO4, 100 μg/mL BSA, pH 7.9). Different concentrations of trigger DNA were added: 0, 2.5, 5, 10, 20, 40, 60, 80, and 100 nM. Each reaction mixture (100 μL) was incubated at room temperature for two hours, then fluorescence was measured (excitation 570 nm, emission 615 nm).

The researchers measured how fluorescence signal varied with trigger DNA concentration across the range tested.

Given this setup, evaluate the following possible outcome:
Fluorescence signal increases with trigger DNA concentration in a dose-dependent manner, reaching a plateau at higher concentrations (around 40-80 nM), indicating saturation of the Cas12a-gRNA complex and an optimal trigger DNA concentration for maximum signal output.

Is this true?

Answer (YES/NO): YES